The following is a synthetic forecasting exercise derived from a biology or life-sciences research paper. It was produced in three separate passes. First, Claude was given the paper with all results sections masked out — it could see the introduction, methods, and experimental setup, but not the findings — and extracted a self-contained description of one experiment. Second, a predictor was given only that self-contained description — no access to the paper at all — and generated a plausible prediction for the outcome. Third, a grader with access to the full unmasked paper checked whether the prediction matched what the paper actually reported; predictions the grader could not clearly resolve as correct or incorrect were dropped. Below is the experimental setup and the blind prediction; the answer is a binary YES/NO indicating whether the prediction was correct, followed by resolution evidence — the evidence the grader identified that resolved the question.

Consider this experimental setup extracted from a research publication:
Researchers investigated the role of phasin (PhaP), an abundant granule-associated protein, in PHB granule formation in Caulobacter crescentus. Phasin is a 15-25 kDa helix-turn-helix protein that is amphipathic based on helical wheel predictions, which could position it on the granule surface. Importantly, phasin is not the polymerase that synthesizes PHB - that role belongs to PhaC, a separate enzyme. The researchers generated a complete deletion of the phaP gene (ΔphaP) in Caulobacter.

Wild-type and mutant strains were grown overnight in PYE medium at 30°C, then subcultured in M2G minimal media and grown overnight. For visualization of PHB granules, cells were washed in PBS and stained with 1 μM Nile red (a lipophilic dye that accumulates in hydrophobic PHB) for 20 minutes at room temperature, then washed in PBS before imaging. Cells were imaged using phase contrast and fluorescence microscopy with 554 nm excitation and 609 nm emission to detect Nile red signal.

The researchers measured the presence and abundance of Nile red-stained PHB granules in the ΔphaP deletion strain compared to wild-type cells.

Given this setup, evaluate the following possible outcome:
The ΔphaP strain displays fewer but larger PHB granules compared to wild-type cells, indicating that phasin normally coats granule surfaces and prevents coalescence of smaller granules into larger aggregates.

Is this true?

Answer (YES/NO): NO